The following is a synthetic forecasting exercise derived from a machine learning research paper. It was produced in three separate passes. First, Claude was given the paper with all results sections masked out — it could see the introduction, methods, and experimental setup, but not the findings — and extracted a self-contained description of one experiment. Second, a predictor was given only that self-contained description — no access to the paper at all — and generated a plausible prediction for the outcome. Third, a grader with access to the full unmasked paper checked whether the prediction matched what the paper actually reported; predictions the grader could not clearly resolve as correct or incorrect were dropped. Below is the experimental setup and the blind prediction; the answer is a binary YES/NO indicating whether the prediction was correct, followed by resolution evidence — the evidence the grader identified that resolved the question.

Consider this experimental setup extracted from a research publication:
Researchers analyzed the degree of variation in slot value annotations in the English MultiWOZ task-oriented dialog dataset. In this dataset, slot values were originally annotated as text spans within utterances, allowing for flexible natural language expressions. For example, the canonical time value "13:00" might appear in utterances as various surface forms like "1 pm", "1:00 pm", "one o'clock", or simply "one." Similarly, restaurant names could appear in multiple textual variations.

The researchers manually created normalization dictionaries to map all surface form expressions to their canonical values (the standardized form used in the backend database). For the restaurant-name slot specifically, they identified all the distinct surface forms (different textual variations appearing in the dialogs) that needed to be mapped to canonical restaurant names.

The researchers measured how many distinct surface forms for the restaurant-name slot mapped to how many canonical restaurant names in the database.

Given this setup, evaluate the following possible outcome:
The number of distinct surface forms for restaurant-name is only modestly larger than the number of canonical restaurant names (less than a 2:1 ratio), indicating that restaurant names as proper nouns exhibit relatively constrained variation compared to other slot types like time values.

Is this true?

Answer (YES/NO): NO